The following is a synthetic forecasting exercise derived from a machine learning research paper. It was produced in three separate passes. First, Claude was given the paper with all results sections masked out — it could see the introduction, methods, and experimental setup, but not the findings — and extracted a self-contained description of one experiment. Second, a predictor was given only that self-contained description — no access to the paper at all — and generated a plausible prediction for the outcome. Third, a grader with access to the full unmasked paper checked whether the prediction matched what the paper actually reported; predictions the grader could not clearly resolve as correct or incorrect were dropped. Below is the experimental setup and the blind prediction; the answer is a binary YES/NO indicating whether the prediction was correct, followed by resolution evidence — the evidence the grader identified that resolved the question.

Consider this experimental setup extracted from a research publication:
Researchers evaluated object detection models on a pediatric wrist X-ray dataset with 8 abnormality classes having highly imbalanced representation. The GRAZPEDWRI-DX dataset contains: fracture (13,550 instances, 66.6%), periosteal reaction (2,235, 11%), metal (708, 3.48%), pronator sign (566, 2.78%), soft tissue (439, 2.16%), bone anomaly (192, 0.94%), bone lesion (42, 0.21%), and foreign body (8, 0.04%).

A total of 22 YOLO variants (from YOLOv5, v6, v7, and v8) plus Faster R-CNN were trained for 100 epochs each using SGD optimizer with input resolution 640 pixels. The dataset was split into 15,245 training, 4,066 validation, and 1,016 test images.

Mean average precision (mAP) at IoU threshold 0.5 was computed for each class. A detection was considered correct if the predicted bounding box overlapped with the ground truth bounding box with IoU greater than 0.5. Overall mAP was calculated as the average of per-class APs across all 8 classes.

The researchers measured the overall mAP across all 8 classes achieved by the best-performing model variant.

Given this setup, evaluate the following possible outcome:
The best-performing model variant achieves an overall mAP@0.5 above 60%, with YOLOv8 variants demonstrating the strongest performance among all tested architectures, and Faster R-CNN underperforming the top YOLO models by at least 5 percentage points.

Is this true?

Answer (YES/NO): YES